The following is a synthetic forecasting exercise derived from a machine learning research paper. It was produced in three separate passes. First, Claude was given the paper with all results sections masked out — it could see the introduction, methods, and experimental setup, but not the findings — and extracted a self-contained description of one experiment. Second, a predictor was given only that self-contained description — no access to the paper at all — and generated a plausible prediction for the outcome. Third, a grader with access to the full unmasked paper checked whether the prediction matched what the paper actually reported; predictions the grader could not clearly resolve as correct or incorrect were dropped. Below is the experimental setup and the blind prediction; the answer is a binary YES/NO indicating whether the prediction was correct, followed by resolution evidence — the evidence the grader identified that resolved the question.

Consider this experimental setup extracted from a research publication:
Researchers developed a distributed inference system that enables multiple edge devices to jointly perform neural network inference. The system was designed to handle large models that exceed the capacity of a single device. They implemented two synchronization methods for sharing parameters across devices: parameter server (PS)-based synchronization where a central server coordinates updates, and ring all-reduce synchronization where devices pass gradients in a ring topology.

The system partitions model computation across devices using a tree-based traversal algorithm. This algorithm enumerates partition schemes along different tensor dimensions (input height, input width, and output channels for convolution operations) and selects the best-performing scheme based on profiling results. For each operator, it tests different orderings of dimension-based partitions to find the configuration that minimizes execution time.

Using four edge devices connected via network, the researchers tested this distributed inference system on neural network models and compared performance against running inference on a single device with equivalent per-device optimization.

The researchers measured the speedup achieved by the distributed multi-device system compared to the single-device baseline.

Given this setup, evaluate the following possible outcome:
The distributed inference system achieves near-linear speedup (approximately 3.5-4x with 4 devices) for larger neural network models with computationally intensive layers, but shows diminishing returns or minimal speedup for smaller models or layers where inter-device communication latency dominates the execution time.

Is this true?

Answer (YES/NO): NO